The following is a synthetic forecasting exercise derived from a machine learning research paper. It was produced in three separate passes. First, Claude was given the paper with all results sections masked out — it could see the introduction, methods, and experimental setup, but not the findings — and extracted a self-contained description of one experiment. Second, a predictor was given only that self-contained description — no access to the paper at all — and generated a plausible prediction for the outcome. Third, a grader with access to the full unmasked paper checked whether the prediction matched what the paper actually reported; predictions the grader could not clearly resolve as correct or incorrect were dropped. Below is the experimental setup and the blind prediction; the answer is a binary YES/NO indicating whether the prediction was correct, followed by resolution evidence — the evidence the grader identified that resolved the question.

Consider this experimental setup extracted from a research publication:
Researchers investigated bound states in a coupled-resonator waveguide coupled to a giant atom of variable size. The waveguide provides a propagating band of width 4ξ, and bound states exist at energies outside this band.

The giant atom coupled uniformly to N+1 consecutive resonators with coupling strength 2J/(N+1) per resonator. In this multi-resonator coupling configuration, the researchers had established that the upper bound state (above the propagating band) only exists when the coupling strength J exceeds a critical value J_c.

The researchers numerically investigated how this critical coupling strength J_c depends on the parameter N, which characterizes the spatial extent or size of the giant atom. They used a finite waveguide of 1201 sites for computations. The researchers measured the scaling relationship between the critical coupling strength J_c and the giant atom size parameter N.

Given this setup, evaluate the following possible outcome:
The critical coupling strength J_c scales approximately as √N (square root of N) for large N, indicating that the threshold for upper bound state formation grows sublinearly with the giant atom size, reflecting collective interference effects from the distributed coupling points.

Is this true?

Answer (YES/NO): NO